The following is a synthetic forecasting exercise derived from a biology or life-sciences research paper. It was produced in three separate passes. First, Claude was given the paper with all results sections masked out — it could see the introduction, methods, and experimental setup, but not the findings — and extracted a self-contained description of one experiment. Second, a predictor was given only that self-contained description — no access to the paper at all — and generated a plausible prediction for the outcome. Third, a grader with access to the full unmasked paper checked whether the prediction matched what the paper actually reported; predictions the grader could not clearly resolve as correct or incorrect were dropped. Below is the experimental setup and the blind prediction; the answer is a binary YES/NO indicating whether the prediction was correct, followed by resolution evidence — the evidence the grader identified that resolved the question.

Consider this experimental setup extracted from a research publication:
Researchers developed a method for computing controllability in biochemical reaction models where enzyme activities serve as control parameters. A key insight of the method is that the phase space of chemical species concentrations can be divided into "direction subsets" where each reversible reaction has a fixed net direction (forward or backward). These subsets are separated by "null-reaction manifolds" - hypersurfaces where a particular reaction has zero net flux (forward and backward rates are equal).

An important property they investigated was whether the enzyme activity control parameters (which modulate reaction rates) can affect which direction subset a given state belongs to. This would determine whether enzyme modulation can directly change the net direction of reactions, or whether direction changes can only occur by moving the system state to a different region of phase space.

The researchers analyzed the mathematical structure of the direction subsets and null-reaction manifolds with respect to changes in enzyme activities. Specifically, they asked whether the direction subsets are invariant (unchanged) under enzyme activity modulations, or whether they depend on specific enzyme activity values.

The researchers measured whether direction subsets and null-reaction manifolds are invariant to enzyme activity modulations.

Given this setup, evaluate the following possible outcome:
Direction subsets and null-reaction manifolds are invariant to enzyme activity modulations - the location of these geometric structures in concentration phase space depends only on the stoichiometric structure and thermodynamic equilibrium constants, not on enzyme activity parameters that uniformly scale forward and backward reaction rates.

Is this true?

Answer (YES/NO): YES